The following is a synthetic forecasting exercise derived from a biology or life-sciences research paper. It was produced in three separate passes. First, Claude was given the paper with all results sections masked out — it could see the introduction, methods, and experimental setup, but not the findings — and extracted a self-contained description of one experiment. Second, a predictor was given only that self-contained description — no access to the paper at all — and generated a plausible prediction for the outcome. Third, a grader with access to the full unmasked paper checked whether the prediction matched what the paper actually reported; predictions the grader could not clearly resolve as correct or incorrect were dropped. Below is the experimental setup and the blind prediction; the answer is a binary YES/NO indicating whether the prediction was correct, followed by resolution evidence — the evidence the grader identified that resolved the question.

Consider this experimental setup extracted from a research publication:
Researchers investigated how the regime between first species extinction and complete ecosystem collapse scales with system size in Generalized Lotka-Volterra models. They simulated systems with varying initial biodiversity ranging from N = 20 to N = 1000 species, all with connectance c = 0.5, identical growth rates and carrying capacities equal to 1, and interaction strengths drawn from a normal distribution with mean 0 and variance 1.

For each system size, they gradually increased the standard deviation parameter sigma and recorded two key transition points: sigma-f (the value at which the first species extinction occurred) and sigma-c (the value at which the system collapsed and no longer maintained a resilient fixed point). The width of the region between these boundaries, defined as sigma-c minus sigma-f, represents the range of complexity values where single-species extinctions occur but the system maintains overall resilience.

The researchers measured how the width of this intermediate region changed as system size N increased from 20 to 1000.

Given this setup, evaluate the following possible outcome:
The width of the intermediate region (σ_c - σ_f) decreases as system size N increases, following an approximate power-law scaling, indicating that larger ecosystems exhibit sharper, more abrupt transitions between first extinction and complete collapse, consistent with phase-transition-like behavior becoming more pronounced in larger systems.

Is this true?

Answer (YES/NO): NO